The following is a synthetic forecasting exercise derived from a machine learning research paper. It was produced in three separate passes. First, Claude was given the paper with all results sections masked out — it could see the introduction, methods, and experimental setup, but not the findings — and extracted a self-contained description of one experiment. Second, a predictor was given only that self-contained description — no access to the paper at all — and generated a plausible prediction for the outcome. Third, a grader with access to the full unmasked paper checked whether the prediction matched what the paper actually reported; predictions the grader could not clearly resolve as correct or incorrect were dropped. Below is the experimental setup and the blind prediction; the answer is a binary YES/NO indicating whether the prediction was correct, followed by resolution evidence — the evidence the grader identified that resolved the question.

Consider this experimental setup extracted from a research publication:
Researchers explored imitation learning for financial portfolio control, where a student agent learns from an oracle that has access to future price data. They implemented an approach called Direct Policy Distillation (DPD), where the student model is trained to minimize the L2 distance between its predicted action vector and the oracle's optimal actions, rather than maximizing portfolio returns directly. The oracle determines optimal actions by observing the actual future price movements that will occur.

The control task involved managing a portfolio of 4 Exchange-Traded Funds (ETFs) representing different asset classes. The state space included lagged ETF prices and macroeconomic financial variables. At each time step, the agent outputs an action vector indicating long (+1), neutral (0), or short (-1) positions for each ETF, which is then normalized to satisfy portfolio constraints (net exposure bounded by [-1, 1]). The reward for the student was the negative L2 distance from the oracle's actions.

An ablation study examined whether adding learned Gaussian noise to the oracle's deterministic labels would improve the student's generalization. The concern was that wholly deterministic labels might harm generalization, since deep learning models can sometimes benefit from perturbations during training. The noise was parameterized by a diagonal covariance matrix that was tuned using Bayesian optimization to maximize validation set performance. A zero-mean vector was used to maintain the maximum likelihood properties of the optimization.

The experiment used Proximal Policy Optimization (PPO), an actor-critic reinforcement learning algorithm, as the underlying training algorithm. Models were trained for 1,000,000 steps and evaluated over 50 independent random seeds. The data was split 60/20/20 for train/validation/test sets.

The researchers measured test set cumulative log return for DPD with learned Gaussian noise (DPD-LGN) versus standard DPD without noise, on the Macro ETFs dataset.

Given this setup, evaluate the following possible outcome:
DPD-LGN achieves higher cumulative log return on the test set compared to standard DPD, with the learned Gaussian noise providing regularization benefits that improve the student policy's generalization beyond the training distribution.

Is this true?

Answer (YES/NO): NO